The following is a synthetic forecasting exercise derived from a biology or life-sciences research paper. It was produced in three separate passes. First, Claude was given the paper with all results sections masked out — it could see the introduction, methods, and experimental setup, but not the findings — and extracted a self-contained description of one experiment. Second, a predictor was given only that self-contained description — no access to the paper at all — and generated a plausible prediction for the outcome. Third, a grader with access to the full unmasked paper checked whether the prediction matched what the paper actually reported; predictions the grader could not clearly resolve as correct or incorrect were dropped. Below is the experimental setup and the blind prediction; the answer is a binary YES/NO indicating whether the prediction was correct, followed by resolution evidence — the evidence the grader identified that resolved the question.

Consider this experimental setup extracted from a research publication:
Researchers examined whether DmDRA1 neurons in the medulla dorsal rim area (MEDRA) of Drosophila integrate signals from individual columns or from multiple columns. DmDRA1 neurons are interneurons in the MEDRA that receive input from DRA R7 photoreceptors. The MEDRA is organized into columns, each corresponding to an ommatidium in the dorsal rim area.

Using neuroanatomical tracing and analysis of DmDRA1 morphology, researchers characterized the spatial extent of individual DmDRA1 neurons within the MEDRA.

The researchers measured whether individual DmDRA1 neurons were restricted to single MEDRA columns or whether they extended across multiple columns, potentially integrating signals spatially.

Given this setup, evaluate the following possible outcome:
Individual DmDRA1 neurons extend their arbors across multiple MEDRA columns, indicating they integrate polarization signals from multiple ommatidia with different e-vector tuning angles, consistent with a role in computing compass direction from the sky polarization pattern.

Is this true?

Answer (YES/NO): YES